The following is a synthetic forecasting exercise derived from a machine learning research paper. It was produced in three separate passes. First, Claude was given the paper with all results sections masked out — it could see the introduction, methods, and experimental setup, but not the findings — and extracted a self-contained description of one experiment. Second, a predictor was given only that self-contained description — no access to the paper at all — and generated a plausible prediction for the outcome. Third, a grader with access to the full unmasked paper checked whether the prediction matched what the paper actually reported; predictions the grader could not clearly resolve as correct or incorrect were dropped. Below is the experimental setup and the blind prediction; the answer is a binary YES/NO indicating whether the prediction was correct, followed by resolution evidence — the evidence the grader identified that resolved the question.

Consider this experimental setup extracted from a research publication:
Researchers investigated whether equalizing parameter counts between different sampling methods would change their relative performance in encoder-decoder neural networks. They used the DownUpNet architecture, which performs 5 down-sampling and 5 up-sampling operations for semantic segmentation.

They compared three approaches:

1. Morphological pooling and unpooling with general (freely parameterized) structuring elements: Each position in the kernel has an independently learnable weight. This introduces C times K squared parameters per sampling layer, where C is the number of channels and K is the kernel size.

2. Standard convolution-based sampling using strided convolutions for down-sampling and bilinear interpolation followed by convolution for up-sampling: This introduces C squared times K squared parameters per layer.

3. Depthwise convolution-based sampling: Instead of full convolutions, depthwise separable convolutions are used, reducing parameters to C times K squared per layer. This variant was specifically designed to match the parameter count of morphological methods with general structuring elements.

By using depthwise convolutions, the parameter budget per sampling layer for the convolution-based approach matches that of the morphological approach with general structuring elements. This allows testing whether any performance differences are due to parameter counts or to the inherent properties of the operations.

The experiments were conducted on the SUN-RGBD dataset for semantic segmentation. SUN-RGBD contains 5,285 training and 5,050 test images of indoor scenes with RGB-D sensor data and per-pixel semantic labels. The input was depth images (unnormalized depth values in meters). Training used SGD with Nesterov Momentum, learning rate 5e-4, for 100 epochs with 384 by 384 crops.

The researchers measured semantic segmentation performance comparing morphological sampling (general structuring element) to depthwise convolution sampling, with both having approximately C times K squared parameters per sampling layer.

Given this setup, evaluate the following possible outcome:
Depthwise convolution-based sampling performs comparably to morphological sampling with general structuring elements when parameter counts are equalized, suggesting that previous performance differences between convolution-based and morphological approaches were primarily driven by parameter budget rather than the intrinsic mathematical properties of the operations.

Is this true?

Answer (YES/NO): NO